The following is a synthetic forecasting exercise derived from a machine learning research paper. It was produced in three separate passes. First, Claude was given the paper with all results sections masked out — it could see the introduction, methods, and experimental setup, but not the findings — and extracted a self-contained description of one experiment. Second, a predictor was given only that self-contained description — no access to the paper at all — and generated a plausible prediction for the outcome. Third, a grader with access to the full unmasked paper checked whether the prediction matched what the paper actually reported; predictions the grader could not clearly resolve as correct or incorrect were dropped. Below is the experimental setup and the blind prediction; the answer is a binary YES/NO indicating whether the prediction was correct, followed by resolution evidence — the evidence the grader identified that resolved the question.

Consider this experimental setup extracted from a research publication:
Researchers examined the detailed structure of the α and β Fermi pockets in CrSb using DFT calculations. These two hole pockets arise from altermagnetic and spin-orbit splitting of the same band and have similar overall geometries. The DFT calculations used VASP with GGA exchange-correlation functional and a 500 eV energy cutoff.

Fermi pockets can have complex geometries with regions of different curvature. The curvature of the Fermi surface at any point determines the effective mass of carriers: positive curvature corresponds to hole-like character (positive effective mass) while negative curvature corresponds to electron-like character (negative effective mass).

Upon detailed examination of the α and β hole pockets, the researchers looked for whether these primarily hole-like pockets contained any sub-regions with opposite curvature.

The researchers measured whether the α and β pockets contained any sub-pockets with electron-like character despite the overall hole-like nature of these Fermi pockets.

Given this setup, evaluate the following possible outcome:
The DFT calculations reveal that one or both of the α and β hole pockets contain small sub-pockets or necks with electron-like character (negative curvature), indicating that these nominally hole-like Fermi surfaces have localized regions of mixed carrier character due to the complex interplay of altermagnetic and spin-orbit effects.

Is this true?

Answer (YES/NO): NO